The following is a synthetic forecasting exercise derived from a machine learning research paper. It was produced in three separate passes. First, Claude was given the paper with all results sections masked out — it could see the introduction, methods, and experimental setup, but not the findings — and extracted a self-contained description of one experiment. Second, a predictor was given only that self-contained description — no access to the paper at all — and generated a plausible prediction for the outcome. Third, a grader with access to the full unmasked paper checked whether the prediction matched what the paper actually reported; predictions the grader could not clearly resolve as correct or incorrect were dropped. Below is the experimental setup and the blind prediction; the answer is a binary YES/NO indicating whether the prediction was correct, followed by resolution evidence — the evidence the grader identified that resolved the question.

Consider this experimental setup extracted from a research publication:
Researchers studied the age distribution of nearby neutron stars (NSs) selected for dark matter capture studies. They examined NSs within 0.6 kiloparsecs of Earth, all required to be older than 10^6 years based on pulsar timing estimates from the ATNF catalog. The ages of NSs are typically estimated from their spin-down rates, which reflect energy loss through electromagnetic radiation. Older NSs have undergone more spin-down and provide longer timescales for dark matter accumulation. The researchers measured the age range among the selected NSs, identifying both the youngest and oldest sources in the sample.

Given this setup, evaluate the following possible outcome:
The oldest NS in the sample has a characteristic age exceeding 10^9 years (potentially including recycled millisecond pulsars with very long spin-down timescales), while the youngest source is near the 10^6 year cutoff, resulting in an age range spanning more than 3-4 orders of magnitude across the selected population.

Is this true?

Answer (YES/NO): YES